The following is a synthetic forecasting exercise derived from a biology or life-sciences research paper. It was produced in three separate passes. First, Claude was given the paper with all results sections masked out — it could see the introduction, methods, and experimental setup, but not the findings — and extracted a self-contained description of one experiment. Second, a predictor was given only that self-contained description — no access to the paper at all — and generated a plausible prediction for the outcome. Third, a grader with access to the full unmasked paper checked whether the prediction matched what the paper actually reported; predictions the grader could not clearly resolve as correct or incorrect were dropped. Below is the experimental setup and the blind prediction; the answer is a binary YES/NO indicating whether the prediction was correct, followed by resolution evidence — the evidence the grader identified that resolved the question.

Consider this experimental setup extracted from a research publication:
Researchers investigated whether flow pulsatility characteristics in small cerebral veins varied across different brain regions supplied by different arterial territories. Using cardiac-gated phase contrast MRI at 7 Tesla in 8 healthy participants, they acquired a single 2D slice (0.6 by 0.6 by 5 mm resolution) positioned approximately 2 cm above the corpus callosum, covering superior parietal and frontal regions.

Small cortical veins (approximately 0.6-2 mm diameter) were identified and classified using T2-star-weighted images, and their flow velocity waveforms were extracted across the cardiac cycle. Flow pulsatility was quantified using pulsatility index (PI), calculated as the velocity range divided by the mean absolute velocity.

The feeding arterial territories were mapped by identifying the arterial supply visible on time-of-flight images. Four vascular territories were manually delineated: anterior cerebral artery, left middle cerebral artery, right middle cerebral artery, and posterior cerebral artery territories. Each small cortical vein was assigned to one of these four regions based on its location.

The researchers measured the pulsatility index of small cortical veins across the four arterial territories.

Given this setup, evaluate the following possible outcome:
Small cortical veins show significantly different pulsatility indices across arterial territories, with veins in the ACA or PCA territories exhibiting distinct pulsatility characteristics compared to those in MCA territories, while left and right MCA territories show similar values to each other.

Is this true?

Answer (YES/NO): NO